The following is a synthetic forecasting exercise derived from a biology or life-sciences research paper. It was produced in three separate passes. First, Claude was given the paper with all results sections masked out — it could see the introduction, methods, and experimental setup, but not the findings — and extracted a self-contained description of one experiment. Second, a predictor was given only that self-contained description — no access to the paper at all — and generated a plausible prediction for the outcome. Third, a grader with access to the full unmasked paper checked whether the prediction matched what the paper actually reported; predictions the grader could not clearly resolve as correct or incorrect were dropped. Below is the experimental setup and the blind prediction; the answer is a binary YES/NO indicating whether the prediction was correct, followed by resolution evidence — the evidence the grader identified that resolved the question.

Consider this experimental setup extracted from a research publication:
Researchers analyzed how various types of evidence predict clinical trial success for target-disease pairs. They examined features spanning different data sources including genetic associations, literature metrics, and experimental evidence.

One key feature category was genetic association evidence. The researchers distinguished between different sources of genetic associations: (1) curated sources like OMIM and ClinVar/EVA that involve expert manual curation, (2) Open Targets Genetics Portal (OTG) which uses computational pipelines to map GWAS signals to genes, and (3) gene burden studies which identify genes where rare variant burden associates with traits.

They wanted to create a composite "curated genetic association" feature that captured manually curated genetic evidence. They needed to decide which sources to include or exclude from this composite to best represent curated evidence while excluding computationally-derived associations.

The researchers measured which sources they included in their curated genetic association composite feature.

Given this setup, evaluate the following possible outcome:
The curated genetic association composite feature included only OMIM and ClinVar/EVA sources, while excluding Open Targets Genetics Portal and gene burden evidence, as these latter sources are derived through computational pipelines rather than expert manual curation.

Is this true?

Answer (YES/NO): NO